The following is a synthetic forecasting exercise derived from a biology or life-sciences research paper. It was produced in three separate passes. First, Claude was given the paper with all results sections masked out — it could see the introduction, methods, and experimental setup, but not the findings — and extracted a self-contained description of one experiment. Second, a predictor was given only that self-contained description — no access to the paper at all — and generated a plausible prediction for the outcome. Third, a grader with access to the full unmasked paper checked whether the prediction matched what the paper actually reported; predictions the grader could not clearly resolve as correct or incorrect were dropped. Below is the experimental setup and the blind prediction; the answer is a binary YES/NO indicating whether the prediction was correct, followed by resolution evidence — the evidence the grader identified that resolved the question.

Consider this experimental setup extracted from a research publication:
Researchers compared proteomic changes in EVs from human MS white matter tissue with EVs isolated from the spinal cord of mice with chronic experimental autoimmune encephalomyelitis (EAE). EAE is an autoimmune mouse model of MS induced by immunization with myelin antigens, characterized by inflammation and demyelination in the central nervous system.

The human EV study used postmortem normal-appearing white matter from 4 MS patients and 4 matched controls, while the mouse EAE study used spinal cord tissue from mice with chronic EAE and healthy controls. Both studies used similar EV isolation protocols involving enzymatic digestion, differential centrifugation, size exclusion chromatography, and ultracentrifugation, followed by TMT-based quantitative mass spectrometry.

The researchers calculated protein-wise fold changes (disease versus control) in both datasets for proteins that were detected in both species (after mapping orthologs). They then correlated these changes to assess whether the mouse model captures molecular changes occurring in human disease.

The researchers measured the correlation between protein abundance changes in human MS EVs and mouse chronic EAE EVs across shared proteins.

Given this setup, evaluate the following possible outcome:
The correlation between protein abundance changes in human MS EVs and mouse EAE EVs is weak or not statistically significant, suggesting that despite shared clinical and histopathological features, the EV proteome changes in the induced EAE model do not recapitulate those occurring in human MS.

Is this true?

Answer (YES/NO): NO